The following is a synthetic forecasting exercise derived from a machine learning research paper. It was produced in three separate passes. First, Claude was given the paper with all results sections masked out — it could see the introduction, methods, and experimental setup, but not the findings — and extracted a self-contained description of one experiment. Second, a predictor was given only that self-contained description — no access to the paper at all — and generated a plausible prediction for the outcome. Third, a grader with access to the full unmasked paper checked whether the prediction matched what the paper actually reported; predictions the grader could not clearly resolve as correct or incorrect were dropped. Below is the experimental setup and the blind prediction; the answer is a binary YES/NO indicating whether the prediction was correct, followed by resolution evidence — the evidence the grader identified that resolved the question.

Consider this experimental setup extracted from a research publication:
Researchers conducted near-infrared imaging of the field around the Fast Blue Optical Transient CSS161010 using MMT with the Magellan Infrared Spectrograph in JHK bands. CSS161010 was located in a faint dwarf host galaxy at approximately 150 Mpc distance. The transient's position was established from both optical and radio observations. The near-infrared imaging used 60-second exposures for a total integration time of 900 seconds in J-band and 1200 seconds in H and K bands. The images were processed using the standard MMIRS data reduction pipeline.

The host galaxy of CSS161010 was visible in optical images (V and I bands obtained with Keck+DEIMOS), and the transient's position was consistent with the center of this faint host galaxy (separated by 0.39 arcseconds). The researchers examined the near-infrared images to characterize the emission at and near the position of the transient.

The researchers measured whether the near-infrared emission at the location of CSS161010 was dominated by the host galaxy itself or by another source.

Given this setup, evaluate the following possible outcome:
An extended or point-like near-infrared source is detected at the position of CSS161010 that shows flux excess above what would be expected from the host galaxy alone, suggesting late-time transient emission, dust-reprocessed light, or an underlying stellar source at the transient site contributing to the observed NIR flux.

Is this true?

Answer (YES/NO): NO